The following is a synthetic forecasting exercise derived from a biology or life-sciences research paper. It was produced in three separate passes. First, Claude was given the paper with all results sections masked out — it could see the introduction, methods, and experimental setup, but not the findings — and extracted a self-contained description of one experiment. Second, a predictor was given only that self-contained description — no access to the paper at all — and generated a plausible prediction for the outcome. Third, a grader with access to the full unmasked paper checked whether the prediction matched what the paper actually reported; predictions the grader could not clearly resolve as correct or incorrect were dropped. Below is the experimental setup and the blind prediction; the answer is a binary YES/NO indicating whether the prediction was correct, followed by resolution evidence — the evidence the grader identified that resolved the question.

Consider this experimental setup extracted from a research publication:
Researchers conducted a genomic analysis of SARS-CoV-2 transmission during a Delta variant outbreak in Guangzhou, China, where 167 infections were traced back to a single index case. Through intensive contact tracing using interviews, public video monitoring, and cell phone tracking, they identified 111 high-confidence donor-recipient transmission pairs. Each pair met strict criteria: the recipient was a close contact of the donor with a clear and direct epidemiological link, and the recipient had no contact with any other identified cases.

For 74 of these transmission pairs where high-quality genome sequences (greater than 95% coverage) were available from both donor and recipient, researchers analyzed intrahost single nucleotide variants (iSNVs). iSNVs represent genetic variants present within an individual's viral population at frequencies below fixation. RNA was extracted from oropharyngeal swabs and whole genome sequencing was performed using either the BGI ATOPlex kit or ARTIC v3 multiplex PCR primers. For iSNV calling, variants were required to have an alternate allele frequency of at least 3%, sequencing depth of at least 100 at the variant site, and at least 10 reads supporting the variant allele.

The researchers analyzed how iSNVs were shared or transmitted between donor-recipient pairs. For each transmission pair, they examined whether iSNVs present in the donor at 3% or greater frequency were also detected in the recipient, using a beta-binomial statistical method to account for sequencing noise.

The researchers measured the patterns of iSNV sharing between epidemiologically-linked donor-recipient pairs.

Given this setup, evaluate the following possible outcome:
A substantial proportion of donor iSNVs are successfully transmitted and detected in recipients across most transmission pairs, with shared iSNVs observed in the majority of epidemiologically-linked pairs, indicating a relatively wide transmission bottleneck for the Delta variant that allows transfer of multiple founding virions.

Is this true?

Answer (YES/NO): NO